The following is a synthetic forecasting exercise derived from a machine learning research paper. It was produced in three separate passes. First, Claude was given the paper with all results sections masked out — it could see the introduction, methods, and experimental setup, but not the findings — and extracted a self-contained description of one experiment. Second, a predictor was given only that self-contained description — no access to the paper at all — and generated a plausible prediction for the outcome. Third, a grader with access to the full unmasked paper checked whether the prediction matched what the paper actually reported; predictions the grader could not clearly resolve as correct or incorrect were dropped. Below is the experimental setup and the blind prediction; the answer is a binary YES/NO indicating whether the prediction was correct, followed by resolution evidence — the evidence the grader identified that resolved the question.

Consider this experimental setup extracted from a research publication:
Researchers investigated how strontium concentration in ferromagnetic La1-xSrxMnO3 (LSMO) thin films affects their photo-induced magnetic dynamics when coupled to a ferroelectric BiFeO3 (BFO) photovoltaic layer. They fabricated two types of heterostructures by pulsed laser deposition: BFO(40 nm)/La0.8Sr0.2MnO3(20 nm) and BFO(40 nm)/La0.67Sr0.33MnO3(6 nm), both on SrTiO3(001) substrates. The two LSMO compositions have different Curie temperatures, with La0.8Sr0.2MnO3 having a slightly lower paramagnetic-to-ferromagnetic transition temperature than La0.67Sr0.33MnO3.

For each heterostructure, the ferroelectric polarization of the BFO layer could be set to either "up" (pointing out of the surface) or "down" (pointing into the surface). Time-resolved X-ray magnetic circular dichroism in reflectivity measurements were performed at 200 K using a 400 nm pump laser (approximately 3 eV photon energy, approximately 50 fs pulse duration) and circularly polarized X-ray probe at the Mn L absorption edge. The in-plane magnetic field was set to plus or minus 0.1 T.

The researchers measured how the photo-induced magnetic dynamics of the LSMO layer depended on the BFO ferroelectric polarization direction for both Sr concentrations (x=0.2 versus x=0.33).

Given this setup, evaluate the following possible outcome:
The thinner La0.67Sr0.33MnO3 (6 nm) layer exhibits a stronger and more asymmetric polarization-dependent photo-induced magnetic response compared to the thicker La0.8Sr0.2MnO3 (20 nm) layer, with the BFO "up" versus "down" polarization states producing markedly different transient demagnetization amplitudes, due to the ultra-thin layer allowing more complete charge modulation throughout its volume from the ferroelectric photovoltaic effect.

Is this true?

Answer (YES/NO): NO